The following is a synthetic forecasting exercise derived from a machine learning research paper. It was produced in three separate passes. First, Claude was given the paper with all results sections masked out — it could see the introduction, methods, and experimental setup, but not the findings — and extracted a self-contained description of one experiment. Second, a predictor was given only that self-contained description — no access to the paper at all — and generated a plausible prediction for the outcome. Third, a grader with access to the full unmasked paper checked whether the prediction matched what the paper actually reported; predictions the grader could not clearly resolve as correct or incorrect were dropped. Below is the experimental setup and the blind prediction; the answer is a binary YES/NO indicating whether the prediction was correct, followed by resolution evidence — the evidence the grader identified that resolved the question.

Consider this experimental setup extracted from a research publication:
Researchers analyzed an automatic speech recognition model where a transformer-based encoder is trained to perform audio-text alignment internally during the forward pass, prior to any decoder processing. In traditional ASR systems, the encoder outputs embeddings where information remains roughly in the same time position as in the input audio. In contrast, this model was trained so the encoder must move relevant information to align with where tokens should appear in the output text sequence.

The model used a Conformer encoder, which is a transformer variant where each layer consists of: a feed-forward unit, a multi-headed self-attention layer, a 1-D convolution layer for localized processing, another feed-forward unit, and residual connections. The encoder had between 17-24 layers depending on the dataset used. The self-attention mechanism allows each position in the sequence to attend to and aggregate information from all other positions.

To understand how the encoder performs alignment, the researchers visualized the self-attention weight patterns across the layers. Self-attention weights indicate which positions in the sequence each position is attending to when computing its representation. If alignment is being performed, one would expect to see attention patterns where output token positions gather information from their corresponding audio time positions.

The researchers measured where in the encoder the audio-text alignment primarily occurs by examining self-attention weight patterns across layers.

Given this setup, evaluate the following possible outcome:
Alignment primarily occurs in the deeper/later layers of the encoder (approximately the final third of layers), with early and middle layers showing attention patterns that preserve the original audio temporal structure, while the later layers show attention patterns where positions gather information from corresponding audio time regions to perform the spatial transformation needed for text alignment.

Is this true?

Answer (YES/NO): YES